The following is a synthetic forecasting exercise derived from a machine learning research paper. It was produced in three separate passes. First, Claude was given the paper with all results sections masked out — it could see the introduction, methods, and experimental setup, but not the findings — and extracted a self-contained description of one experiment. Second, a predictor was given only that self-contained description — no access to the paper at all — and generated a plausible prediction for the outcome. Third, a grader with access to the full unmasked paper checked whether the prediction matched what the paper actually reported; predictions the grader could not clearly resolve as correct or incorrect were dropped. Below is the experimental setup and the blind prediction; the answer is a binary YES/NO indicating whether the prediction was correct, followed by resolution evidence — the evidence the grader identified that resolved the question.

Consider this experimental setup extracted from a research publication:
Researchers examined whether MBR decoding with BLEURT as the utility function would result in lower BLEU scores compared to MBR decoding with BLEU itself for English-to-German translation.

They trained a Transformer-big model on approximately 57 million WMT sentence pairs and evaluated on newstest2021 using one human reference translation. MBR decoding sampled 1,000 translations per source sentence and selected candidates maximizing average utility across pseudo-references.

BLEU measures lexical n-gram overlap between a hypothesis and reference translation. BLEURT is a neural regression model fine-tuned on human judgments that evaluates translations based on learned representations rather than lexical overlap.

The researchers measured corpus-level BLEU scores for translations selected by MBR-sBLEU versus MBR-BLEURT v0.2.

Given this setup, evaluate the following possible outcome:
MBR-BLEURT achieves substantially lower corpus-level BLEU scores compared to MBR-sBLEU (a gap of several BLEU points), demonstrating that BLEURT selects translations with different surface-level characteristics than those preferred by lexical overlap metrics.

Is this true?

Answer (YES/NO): YES